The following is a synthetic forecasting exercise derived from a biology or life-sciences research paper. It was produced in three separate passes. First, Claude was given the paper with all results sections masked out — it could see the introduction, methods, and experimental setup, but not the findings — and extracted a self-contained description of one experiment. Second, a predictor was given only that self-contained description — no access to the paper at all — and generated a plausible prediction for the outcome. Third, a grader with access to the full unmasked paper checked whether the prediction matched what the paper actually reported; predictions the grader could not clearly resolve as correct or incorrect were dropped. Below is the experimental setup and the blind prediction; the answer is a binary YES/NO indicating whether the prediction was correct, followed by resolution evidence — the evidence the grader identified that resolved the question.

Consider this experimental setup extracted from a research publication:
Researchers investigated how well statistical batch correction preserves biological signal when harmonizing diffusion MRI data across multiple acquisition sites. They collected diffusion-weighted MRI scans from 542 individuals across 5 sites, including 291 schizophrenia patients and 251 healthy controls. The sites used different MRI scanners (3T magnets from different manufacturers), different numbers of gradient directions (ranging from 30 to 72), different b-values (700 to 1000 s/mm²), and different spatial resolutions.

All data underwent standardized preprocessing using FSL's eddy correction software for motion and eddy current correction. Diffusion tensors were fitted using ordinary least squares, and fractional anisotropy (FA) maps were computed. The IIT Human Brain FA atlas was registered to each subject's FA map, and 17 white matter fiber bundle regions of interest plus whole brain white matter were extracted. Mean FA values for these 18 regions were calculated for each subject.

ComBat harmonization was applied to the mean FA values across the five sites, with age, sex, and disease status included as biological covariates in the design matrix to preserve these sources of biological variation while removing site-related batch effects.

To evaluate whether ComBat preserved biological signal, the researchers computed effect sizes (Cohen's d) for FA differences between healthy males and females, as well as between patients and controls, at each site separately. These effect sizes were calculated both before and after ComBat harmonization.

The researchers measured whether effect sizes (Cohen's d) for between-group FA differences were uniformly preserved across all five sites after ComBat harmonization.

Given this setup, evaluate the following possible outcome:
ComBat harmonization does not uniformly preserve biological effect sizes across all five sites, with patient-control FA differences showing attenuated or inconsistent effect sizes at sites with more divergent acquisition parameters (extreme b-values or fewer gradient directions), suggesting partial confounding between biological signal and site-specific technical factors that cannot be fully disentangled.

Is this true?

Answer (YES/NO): NO